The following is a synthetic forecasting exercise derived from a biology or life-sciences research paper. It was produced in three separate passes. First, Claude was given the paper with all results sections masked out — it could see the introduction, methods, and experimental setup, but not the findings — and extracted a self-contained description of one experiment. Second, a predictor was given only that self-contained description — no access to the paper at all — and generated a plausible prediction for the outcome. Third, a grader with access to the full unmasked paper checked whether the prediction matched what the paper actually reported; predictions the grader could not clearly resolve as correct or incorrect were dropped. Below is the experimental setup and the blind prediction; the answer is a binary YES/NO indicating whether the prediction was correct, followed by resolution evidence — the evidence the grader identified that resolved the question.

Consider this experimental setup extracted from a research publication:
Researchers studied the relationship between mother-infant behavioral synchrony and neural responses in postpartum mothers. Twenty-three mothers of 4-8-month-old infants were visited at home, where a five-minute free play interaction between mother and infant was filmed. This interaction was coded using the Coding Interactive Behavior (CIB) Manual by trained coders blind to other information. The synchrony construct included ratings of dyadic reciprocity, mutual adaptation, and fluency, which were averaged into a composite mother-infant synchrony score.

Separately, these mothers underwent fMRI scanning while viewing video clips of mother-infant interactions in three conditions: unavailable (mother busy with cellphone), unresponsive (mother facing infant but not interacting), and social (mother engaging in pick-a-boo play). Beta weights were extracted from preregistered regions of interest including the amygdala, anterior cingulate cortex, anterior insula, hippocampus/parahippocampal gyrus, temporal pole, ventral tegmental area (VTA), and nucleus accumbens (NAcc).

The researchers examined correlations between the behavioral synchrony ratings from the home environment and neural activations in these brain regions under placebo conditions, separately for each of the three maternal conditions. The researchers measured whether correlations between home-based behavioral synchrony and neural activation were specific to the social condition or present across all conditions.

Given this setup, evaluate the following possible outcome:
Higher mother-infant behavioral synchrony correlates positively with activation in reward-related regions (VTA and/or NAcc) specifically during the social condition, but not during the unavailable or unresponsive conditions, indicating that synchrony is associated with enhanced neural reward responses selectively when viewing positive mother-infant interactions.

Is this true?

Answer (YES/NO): YES